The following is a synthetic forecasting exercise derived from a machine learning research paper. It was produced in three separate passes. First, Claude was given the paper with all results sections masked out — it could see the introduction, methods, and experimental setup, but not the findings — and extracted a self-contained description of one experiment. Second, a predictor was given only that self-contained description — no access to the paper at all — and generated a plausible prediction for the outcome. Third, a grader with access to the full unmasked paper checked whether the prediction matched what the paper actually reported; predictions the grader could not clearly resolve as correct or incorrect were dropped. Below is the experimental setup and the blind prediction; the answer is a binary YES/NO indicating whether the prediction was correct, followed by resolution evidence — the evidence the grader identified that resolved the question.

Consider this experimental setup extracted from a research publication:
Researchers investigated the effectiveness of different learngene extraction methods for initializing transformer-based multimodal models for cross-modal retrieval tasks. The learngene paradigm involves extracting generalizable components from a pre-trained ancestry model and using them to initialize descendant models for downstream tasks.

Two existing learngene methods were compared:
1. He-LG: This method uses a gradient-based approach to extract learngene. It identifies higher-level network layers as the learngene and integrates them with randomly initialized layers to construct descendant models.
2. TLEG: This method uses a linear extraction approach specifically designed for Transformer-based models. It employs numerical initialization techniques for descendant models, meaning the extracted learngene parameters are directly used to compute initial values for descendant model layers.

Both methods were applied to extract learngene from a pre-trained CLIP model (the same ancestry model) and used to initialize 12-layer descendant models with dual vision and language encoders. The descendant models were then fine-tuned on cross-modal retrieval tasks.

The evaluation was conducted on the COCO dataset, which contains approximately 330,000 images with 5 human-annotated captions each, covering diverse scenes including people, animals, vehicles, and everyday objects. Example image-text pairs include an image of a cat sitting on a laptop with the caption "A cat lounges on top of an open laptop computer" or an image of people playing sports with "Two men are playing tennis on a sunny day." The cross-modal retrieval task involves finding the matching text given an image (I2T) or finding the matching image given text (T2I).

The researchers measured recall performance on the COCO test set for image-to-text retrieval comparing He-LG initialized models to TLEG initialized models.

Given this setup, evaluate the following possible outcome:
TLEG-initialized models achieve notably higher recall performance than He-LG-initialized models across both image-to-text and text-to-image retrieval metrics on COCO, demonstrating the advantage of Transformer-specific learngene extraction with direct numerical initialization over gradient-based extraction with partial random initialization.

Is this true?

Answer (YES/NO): YES